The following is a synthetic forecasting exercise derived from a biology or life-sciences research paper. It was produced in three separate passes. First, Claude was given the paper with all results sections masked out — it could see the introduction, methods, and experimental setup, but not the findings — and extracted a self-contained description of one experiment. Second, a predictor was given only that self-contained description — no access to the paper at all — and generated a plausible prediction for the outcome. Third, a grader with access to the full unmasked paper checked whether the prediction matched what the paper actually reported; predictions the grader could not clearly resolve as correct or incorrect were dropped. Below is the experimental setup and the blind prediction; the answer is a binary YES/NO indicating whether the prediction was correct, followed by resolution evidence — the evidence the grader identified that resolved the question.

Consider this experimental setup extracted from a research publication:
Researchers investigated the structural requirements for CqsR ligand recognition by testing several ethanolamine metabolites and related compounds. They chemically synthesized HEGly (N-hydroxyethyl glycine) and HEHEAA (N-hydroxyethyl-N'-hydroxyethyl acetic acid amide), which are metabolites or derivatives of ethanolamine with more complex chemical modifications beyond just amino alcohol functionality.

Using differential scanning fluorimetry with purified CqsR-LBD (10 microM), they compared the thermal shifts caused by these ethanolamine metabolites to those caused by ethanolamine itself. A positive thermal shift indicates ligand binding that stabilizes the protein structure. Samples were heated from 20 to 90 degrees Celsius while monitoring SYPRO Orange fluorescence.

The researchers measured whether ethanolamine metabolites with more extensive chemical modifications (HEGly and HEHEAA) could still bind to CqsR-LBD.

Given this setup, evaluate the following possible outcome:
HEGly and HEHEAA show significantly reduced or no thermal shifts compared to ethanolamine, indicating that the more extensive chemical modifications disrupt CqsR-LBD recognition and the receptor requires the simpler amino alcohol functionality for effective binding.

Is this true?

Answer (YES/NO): YES